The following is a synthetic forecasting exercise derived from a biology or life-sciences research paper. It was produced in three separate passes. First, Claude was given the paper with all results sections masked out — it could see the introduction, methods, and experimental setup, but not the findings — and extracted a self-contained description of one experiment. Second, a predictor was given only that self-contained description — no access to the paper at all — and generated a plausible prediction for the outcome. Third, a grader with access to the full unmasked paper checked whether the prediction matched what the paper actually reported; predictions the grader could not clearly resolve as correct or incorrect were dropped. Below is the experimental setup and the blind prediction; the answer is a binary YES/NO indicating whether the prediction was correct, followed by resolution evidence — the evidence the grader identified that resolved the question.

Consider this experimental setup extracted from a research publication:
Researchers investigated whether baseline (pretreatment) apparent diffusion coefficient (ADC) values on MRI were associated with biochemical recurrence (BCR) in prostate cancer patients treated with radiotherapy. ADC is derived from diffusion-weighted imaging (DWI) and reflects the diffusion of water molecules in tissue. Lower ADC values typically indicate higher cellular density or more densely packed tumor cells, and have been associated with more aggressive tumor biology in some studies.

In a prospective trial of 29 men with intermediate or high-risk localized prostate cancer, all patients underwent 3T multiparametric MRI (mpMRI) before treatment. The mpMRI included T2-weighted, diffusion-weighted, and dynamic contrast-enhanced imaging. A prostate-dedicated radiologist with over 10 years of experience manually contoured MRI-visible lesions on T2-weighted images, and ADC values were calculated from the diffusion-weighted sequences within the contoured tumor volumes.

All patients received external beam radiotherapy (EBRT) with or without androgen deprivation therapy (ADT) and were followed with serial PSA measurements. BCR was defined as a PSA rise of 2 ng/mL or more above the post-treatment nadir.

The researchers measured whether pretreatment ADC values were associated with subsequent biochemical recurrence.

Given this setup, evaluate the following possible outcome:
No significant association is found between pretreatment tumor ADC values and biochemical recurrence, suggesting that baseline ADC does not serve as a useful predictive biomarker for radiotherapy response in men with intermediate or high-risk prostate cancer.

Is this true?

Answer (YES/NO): YES